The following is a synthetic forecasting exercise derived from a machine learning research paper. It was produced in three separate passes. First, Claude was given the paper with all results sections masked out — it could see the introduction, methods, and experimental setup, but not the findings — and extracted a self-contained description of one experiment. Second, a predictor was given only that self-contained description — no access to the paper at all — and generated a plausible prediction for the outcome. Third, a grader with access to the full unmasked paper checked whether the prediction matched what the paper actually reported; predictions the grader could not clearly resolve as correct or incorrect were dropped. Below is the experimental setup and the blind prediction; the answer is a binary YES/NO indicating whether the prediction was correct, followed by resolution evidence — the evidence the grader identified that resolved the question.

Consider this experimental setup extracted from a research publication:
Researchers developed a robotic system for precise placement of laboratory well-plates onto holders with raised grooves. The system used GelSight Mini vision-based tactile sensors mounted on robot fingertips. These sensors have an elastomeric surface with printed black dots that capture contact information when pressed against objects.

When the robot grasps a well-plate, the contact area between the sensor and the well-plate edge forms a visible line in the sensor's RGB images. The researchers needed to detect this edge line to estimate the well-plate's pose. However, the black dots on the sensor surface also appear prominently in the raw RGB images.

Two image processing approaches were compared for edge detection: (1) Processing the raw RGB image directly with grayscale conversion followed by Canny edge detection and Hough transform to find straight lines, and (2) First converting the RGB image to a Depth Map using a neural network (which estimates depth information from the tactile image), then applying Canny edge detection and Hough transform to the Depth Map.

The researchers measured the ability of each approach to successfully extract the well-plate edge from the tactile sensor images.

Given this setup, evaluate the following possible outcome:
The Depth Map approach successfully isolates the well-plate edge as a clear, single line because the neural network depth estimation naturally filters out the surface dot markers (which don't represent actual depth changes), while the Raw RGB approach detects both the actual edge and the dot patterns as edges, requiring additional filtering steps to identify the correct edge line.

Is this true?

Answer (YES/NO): NO